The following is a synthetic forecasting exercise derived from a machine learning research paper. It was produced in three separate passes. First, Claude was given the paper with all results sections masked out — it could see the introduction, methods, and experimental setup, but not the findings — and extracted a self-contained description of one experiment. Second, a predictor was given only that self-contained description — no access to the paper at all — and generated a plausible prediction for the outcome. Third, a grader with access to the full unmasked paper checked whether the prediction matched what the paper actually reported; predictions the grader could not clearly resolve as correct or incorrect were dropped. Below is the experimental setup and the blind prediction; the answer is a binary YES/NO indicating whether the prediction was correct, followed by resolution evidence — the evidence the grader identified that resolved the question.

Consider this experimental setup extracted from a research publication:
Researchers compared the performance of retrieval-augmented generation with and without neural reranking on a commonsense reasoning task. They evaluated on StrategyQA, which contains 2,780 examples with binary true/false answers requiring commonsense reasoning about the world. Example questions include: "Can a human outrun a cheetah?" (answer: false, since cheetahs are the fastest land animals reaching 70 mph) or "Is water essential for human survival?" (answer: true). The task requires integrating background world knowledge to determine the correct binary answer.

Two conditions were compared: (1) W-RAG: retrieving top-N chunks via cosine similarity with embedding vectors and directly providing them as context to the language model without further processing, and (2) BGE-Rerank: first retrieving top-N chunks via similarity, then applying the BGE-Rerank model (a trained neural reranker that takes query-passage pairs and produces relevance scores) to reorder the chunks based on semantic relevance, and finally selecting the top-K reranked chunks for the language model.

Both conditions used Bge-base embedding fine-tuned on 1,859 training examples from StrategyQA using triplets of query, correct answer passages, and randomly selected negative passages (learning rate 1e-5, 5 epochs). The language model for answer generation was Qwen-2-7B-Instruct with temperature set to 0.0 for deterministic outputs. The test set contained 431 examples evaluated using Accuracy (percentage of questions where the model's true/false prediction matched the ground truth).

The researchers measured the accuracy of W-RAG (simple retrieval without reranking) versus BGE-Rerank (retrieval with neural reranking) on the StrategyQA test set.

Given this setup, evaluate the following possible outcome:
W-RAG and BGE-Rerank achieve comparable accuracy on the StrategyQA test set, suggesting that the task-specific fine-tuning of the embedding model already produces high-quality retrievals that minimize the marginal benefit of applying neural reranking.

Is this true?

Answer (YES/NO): YES